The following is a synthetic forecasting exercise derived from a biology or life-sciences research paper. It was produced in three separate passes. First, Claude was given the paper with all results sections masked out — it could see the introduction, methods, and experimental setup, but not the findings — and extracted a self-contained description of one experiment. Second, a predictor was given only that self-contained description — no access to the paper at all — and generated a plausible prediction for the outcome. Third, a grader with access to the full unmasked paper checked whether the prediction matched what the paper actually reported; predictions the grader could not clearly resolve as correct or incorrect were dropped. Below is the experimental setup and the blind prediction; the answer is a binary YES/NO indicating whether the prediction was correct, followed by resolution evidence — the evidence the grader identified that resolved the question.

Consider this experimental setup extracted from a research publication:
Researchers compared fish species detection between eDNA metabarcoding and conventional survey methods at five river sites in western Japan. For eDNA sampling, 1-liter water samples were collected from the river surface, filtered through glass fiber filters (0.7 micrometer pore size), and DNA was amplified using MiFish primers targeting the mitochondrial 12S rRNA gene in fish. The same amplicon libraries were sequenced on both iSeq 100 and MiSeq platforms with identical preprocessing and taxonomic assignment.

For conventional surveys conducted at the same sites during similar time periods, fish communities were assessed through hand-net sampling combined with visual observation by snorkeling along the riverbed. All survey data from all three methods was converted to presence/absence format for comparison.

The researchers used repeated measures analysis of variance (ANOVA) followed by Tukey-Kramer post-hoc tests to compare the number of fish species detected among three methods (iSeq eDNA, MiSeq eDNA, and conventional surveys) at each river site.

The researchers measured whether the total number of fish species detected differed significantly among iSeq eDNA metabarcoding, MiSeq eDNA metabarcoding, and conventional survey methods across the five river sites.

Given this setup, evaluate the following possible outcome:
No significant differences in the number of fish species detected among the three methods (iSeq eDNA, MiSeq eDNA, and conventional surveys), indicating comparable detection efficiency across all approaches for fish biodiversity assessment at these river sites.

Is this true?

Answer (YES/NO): NO